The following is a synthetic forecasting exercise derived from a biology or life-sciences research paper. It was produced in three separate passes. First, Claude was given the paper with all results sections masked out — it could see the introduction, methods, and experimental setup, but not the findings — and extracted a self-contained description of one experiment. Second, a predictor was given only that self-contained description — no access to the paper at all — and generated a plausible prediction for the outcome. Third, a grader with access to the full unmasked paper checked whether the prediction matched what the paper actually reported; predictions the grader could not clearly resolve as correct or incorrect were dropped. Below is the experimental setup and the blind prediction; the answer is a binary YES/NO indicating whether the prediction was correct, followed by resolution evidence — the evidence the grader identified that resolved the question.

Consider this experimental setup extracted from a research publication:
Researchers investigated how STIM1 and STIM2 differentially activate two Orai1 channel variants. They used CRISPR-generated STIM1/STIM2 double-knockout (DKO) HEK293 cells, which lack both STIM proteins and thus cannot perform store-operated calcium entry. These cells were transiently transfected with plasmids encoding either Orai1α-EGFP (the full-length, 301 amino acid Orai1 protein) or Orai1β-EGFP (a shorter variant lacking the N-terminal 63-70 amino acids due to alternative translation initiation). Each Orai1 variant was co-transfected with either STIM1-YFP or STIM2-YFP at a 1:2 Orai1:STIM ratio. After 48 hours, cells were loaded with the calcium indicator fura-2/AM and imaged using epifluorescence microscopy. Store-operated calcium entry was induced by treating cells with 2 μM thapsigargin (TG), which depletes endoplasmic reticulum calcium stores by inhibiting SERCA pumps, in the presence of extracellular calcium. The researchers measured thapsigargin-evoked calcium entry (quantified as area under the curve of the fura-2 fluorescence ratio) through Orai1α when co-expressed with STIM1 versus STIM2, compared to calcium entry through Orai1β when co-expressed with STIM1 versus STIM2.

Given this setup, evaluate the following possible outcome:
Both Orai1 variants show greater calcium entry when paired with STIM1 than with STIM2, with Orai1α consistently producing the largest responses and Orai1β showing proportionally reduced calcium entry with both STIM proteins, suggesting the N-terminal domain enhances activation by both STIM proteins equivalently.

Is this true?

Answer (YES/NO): NO